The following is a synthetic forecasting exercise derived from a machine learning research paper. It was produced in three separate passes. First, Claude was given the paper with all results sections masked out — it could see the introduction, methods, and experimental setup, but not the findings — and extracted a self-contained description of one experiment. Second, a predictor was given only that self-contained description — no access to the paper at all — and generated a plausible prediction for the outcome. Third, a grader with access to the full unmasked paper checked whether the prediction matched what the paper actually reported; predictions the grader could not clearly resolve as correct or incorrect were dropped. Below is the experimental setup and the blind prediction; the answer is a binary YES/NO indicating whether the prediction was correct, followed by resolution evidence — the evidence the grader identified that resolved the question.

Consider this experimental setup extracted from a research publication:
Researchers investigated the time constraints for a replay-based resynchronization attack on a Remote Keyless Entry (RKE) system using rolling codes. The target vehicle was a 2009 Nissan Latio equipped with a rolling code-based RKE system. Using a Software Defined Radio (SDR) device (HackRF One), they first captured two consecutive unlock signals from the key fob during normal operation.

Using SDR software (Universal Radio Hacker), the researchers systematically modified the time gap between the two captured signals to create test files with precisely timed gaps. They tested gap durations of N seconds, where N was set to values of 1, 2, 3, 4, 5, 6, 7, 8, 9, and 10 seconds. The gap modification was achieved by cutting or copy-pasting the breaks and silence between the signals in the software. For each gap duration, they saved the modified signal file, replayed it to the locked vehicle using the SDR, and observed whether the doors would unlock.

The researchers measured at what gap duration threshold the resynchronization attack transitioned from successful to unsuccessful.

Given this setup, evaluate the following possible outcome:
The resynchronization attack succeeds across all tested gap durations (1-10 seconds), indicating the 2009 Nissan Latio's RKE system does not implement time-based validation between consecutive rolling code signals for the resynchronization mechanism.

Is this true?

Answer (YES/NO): NO